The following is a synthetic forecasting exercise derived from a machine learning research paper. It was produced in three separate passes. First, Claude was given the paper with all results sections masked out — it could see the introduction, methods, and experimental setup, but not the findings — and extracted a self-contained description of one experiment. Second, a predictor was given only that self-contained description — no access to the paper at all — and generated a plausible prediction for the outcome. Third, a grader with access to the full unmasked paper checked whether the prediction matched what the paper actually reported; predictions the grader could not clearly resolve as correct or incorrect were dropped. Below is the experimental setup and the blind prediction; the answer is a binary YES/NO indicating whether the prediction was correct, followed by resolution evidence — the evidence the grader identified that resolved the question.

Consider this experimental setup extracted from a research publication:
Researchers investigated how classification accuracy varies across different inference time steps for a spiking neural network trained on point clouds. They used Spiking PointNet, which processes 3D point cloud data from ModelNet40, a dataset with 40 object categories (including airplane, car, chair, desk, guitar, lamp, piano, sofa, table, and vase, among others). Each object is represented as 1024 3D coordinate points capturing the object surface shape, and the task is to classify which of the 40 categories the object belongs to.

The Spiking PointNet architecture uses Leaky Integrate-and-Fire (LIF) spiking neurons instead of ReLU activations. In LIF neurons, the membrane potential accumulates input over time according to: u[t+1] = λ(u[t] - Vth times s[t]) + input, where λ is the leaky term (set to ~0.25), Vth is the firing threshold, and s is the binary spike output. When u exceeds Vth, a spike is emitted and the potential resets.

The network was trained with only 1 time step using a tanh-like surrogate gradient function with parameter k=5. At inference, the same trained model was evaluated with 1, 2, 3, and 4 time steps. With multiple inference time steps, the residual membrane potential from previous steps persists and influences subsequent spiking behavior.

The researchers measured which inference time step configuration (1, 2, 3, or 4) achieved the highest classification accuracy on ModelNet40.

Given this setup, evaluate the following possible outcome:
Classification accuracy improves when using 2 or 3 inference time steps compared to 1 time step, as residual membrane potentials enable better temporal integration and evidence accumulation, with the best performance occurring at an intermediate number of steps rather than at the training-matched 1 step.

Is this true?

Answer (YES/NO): YES